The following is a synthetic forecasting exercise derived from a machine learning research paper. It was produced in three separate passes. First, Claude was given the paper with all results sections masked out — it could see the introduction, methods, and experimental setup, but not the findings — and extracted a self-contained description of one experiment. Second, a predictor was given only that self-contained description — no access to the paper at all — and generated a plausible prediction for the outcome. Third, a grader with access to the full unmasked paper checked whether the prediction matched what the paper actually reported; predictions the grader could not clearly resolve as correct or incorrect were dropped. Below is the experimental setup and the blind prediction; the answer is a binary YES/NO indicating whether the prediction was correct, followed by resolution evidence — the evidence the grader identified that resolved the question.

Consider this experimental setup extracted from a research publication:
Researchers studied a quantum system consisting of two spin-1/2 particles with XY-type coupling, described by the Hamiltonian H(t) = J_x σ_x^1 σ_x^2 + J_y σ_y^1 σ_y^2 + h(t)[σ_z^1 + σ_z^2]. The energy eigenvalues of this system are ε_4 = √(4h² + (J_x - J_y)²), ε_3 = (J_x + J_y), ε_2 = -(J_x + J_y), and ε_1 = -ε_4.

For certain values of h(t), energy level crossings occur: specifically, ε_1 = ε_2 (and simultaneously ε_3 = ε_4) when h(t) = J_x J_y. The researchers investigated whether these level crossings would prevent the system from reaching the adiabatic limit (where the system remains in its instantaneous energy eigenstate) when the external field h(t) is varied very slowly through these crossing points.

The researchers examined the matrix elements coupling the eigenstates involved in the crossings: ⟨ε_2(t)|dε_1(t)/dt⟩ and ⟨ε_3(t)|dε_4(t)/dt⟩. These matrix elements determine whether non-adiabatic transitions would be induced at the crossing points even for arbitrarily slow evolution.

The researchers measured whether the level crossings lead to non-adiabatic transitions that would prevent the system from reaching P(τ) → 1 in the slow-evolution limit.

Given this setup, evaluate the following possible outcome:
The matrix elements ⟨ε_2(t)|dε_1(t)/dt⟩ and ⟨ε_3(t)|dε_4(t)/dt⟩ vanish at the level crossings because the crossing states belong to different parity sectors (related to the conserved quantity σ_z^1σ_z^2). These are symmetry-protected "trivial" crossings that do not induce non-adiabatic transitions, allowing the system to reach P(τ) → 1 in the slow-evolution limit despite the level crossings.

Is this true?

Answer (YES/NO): YES